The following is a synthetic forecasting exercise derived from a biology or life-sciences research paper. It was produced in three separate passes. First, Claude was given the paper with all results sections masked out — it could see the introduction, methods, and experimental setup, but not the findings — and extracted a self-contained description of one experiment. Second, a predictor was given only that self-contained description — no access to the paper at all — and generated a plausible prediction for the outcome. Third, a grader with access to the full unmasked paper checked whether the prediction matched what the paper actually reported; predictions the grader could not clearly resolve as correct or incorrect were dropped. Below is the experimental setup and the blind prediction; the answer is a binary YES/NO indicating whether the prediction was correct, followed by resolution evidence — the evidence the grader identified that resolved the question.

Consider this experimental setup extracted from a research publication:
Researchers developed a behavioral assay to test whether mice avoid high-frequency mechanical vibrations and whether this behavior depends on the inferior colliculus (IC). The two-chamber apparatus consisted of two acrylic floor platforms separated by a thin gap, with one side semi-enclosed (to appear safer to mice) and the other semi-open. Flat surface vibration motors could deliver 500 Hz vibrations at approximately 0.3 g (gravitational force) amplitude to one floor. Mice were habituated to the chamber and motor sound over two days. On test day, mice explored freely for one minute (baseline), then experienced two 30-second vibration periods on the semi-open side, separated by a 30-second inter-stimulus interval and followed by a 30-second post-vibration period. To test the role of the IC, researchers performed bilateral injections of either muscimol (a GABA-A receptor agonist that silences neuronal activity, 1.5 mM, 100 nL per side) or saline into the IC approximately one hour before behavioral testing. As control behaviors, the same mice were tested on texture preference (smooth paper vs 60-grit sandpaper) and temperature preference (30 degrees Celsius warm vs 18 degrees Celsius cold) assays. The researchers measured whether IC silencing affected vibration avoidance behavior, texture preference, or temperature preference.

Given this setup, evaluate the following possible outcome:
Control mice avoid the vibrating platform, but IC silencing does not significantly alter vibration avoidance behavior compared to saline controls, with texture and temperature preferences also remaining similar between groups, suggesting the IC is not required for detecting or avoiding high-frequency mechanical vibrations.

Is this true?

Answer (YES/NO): NO